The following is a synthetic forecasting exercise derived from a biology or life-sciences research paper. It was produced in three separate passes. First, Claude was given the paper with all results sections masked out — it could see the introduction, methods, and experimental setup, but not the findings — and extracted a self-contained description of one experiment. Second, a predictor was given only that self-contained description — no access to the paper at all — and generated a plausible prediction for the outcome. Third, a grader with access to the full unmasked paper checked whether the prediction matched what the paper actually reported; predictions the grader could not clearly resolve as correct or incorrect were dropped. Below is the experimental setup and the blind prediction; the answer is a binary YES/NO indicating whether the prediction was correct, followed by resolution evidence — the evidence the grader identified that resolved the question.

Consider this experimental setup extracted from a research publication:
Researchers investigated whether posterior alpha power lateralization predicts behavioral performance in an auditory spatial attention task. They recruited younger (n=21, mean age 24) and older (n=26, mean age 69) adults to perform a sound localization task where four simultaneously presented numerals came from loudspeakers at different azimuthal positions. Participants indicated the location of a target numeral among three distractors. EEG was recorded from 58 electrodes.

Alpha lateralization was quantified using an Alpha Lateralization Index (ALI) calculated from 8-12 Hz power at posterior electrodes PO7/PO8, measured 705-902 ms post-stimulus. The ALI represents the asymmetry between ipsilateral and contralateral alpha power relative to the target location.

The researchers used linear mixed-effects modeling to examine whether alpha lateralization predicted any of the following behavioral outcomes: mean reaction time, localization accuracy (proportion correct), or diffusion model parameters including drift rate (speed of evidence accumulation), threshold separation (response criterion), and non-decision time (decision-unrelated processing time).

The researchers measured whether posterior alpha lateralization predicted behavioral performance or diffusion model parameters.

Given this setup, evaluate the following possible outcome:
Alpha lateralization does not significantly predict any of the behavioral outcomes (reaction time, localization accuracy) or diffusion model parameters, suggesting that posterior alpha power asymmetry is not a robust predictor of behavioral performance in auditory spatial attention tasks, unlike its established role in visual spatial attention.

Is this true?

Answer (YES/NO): YES